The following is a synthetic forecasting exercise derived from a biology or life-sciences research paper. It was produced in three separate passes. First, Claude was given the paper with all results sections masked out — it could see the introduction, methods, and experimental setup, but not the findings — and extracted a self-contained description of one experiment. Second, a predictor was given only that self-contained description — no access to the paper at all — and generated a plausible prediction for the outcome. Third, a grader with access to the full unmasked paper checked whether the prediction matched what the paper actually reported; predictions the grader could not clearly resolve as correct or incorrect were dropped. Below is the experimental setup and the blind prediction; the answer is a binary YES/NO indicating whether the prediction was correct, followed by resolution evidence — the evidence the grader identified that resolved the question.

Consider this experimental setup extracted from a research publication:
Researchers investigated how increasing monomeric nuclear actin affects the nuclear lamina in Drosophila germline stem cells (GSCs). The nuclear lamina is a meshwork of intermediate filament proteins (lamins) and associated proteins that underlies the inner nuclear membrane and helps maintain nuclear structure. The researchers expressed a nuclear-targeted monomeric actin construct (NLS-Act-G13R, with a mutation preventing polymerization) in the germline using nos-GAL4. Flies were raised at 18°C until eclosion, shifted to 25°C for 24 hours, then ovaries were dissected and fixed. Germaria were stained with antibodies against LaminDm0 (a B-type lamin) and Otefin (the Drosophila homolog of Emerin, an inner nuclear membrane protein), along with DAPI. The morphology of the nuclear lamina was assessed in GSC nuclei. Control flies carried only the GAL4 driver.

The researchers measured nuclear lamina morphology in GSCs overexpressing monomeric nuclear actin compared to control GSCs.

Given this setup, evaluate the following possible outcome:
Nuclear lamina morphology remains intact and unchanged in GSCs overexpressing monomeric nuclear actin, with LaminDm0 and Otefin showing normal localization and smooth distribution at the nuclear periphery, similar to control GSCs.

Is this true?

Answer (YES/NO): NO